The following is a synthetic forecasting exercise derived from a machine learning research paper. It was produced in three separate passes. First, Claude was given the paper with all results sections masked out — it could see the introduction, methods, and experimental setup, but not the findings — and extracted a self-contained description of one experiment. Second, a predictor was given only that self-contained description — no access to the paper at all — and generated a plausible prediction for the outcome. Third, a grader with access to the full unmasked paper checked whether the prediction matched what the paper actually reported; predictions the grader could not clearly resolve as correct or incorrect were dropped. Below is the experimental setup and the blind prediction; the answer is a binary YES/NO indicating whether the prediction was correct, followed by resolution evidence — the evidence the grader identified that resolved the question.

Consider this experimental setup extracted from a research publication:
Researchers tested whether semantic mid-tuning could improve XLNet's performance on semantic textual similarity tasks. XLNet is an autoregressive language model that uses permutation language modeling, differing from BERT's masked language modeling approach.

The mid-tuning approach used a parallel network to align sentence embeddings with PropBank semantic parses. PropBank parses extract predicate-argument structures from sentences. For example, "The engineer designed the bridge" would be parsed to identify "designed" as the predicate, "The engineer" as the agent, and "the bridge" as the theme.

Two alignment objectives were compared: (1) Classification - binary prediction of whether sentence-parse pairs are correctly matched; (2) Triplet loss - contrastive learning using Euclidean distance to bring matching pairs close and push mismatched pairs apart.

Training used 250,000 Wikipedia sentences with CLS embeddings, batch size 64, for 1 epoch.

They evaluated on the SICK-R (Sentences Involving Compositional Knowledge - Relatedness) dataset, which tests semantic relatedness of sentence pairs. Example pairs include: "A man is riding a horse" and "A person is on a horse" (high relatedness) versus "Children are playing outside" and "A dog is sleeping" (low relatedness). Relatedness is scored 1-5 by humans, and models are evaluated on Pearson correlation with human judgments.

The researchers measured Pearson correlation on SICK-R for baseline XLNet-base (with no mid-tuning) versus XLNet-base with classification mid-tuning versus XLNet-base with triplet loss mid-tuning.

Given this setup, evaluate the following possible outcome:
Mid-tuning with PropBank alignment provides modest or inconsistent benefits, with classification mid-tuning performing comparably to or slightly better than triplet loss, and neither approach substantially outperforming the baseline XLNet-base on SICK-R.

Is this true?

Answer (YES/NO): NO